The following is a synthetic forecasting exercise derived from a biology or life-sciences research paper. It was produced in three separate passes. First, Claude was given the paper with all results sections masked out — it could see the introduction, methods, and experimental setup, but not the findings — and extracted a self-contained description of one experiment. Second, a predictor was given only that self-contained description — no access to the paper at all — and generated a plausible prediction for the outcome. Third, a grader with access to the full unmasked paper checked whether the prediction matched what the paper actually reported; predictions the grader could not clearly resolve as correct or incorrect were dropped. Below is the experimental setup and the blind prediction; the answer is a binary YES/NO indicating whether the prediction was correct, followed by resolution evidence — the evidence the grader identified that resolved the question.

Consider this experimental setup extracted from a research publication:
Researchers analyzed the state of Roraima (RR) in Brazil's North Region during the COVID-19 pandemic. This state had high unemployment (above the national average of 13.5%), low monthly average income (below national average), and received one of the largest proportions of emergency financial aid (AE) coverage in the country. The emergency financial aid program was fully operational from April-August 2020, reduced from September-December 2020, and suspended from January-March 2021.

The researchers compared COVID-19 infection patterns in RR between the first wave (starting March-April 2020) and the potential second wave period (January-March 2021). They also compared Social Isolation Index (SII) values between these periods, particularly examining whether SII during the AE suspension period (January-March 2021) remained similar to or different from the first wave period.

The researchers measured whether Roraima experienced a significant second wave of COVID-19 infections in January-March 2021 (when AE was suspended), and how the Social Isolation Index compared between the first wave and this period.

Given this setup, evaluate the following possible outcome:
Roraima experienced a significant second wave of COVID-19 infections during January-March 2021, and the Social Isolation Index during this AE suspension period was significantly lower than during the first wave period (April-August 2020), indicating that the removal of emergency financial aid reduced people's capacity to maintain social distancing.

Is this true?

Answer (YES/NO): NO